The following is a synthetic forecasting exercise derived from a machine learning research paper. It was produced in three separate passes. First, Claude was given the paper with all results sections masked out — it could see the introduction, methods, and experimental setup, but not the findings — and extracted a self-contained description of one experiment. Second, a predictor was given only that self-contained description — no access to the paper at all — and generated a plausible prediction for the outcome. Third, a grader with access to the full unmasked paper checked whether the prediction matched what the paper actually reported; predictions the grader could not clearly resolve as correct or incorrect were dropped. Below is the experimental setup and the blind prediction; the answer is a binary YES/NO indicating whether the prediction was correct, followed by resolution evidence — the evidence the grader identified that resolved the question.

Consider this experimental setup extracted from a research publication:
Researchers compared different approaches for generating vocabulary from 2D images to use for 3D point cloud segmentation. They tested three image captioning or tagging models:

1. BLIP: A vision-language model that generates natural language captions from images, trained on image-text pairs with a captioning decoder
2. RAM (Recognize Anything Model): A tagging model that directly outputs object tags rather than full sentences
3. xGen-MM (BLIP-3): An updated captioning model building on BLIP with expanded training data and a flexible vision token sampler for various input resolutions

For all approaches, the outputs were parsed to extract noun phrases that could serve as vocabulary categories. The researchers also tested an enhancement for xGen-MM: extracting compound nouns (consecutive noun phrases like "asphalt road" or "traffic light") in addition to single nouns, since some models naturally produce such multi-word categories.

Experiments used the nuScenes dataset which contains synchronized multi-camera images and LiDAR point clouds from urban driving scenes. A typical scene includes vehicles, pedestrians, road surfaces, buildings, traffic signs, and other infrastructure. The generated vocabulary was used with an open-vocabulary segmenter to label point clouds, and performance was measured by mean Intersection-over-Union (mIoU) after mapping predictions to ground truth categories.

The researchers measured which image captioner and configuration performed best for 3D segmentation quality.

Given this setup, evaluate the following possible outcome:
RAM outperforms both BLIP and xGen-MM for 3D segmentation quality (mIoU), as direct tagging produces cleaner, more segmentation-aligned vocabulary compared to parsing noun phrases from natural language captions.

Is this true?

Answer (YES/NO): NO